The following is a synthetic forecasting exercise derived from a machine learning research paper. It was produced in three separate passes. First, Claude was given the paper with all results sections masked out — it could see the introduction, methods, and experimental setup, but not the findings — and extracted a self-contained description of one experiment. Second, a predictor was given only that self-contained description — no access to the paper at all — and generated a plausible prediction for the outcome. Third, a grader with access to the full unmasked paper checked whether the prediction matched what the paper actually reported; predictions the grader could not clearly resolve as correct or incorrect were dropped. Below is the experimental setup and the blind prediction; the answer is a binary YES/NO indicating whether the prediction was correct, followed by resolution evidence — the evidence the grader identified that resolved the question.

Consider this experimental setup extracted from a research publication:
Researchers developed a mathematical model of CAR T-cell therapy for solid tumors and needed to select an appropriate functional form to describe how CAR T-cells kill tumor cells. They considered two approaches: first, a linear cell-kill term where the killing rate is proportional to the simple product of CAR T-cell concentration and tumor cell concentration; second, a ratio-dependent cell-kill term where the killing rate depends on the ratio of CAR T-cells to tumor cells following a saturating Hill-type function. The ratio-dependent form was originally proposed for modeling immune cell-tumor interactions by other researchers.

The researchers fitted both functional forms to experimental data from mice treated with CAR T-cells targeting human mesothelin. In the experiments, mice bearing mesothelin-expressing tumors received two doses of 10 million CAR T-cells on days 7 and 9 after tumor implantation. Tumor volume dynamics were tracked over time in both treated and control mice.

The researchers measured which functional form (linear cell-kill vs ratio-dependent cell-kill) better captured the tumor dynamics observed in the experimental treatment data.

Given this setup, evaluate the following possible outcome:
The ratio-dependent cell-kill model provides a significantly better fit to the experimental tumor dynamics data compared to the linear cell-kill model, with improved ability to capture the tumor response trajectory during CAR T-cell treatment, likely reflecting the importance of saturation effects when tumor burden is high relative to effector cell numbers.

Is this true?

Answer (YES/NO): YES